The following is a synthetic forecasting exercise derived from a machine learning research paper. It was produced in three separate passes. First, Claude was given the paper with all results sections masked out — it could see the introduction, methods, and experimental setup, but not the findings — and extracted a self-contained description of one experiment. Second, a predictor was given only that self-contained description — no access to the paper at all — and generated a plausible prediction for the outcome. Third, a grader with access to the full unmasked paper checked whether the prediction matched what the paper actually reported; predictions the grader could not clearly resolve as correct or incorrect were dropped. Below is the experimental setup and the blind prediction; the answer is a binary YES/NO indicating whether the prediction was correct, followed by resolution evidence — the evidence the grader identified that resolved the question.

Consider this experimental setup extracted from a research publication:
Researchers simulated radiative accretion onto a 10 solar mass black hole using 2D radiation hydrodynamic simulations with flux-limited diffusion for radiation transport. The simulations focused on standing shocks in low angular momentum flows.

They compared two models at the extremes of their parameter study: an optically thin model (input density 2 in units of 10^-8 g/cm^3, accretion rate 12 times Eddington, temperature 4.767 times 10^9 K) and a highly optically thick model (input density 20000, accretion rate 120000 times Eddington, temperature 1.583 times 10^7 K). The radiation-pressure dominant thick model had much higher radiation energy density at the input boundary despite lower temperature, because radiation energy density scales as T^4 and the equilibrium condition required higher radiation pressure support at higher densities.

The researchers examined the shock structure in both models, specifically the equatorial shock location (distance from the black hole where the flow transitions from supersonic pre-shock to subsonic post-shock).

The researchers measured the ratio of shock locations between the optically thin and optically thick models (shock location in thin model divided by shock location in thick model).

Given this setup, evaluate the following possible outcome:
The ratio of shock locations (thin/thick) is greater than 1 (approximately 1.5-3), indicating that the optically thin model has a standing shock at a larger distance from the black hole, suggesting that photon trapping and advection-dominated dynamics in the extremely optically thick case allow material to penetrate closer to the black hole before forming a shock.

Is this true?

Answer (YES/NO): NO